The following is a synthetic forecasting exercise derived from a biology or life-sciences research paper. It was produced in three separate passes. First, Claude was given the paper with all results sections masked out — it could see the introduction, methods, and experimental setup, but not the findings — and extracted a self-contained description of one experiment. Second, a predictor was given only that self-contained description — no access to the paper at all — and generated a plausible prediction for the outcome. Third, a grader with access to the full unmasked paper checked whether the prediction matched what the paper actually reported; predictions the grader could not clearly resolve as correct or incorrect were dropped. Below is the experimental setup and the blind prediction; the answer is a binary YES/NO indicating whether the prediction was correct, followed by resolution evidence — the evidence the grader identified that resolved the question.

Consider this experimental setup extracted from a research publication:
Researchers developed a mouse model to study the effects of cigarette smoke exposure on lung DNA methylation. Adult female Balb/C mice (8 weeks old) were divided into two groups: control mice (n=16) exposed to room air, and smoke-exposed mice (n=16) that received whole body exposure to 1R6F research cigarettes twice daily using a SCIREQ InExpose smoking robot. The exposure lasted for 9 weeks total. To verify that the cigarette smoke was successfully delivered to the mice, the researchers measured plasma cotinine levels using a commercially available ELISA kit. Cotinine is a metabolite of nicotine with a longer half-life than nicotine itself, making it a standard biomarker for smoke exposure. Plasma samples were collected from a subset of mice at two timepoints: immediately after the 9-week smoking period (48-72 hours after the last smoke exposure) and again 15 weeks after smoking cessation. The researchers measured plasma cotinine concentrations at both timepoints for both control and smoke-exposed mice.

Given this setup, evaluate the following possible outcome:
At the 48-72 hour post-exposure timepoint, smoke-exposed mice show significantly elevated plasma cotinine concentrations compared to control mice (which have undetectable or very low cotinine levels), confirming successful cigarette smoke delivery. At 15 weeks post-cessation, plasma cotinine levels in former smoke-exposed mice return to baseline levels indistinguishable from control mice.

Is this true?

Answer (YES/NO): YES